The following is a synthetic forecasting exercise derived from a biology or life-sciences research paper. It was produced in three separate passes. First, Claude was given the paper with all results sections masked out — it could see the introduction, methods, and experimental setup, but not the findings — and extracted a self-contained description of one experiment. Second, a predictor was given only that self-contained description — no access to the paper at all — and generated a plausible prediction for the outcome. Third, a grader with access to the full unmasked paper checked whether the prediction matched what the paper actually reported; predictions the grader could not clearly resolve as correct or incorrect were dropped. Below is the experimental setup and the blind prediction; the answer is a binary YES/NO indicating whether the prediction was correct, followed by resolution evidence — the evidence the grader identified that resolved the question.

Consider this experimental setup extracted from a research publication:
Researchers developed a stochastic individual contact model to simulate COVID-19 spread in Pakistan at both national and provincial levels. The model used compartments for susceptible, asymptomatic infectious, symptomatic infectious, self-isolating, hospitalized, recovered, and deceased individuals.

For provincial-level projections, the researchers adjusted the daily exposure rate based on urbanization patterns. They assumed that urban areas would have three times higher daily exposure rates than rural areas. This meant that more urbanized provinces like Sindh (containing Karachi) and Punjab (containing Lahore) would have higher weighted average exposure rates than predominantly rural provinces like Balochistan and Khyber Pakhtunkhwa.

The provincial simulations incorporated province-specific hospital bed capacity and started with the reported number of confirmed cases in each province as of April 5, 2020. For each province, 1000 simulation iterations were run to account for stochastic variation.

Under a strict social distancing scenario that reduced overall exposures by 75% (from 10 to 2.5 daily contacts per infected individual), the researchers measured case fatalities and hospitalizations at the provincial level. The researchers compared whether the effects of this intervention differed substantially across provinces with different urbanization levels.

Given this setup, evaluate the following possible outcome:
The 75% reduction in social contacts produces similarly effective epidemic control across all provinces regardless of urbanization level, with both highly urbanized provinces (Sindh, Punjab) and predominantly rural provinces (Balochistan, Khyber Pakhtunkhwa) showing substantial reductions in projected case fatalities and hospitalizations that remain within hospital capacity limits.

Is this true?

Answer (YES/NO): YES